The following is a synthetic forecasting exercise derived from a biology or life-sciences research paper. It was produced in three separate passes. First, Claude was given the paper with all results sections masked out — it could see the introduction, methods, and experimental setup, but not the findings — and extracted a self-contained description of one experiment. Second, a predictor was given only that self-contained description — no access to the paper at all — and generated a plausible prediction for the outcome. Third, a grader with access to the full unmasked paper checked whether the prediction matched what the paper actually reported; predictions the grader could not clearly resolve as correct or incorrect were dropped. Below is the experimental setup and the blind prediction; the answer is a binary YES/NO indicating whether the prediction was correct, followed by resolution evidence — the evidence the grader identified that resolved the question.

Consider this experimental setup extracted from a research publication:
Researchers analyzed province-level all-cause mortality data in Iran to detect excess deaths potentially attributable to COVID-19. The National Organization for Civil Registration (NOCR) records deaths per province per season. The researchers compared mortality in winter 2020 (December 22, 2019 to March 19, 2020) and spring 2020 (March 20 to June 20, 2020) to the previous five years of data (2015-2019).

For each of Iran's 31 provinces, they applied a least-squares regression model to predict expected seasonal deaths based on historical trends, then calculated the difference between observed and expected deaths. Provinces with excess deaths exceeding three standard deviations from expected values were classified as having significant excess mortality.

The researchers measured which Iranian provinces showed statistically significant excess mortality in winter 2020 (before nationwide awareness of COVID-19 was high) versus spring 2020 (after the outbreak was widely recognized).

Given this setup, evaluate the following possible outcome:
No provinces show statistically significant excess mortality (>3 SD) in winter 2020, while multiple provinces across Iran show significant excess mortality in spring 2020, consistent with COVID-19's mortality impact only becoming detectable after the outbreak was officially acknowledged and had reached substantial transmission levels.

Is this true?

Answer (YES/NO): NO